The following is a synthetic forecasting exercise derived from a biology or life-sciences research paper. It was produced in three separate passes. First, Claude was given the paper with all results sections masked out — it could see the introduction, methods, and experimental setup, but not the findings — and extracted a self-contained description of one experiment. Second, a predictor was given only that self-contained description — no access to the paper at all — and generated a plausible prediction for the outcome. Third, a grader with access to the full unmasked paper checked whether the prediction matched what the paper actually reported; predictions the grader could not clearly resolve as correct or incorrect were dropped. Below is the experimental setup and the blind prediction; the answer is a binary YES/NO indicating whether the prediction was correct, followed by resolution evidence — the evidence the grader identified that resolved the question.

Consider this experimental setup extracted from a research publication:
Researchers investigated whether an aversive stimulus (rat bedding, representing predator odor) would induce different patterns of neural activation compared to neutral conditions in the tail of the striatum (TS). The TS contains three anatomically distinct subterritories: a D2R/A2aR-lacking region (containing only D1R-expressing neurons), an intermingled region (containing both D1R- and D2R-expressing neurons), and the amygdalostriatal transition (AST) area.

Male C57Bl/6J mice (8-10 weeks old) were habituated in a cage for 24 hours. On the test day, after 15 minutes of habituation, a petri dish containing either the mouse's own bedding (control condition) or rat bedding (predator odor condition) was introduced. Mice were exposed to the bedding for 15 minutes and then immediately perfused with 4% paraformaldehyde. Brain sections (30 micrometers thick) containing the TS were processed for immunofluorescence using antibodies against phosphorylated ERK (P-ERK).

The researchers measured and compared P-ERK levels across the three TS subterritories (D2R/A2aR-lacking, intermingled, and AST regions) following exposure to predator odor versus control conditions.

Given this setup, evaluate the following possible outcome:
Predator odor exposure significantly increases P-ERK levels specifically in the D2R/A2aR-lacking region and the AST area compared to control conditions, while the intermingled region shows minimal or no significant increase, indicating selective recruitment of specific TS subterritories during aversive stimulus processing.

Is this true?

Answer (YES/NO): NO